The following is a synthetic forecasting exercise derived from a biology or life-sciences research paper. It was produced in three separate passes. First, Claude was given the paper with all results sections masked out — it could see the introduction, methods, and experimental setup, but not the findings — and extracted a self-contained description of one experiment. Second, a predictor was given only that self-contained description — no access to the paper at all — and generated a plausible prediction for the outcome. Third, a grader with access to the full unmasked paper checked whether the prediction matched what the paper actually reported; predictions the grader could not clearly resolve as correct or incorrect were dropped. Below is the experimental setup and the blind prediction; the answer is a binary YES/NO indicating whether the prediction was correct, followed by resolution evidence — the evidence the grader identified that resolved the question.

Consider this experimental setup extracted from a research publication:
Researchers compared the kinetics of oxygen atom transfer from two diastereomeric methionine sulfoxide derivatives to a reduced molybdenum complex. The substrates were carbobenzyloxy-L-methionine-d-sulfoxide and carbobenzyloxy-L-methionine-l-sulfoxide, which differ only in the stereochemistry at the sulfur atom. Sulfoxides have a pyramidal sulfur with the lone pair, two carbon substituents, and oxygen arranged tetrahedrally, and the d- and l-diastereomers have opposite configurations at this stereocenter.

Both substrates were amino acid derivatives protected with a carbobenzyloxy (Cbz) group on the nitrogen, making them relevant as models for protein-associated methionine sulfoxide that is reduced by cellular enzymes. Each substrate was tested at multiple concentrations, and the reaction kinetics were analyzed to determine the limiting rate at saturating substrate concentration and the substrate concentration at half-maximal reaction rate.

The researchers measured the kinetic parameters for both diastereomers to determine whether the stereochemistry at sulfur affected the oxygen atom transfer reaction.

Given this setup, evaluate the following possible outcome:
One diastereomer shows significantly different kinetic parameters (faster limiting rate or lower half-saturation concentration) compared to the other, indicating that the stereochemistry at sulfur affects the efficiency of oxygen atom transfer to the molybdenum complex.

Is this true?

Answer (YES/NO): NO